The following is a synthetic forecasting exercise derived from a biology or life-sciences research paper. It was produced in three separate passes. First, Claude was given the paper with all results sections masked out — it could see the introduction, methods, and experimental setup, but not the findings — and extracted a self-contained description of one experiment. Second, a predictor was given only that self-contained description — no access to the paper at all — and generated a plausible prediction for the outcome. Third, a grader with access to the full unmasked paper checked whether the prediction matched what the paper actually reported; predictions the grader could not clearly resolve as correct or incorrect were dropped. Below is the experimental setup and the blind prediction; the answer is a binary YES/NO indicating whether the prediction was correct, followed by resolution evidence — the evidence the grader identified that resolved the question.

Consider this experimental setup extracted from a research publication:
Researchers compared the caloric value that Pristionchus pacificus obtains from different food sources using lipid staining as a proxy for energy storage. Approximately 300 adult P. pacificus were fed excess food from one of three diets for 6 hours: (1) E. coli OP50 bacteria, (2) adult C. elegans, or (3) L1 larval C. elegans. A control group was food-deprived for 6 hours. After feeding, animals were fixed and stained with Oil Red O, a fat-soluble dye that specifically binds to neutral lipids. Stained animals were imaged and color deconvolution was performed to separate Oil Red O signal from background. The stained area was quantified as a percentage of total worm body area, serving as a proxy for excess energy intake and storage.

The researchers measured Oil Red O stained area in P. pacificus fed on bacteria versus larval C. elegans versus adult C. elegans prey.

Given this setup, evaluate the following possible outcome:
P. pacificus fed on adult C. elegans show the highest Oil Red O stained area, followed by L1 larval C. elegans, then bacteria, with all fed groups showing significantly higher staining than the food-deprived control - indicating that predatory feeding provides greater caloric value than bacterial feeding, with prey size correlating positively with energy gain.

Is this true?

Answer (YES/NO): NO